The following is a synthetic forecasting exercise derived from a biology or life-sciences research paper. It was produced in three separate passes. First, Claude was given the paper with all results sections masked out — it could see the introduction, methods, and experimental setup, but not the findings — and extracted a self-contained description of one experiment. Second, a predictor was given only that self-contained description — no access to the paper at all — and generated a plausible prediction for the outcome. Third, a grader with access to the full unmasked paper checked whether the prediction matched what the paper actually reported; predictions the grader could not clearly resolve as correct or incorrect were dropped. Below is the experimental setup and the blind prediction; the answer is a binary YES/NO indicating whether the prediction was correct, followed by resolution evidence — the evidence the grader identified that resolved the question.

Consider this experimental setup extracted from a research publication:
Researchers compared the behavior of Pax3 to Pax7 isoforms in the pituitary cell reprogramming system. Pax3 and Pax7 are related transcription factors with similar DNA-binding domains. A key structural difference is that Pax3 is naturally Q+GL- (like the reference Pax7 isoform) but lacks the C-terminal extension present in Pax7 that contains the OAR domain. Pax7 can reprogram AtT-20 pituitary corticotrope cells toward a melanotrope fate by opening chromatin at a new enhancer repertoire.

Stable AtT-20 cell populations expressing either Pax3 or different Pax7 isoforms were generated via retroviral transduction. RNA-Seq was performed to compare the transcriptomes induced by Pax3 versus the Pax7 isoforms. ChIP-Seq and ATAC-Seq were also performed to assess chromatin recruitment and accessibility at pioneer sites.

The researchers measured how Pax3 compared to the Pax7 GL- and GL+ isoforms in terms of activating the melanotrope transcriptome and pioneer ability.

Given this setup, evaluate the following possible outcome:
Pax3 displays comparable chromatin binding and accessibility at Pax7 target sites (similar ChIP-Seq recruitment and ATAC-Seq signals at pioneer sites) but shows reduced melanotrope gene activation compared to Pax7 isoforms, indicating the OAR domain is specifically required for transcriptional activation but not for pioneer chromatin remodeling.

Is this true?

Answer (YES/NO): NO